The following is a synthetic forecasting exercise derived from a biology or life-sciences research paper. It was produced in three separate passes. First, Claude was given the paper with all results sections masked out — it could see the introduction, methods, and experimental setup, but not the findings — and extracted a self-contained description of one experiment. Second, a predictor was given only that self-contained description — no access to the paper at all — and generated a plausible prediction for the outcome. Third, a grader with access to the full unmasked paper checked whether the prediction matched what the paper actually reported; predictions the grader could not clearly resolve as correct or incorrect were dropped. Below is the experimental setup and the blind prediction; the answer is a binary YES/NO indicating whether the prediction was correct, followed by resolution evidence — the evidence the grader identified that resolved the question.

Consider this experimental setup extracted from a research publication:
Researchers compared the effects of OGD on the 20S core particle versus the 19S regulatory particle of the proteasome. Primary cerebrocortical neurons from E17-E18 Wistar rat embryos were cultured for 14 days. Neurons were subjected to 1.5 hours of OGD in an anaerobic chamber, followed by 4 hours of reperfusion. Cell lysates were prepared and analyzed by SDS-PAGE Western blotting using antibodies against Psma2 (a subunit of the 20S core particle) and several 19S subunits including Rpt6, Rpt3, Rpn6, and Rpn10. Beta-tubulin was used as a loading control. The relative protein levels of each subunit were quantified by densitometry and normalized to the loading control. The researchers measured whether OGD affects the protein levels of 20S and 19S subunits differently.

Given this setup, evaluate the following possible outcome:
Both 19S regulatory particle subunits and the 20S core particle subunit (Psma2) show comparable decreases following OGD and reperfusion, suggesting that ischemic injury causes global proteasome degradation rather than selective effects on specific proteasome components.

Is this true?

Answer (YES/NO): NO